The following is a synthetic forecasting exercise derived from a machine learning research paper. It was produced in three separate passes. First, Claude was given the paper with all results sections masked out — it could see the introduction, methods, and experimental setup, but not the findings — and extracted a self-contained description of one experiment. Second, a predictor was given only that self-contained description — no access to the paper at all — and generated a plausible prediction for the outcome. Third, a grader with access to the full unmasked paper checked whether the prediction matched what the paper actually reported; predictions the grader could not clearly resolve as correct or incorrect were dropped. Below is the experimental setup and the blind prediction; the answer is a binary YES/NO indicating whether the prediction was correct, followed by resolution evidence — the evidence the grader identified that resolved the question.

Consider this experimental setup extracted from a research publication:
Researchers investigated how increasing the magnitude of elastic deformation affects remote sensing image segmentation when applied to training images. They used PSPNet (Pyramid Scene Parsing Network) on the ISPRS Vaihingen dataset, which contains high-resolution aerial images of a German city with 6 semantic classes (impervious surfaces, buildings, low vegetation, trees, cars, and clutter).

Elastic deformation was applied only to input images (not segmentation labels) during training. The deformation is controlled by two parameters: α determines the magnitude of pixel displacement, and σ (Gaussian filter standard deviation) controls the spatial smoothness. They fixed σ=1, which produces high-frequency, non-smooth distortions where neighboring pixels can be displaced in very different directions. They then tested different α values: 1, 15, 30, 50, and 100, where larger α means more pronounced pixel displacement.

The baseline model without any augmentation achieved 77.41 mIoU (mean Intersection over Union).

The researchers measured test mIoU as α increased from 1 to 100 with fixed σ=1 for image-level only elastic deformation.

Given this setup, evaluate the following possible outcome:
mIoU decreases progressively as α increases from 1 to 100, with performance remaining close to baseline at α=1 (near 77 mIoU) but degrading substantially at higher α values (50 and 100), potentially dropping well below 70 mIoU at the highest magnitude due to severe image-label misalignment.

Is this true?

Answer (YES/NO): YES